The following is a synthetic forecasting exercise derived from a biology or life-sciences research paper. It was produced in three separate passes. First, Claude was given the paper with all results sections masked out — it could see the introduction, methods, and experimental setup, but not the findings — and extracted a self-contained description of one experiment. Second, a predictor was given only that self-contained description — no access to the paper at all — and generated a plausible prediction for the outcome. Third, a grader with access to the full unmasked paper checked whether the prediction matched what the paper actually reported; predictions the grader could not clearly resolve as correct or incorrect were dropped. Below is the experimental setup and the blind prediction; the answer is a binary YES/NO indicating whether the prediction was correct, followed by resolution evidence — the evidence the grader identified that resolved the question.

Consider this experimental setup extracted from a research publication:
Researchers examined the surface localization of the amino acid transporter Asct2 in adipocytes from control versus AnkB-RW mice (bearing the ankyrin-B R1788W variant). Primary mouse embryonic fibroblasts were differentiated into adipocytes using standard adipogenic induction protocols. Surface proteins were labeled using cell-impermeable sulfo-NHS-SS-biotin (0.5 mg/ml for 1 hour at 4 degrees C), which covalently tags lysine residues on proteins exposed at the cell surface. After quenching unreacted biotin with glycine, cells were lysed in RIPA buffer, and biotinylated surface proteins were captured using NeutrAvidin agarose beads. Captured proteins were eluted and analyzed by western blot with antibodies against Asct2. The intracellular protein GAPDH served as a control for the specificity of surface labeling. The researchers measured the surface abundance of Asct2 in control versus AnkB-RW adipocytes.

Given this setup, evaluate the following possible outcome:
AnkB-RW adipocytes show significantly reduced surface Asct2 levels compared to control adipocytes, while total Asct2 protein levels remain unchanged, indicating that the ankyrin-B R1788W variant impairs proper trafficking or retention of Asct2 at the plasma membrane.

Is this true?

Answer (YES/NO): NO